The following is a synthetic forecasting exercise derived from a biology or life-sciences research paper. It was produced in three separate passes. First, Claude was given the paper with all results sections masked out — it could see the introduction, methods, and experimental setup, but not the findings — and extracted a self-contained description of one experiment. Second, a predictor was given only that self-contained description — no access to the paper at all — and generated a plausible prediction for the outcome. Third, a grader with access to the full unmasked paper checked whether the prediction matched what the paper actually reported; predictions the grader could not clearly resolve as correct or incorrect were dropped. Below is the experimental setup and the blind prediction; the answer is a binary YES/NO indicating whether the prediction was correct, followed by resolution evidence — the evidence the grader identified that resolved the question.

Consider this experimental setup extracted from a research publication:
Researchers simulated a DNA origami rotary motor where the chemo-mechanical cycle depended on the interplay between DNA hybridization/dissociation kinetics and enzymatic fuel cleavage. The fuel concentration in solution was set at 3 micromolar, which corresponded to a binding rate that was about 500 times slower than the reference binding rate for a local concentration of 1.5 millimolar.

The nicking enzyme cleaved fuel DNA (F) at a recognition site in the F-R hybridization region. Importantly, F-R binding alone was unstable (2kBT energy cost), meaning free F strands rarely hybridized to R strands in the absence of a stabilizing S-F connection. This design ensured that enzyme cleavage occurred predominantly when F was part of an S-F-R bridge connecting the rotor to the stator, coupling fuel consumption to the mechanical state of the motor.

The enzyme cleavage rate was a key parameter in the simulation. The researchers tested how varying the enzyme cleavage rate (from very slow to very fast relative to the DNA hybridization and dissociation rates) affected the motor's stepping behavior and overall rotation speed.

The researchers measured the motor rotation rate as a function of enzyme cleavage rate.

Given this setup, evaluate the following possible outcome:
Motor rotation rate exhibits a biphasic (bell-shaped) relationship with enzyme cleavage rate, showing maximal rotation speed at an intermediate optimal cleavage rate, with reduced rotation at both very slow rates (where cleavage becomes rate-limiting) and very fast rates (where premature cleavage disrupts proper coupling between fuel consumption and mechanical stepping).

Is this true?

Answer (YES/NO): NO